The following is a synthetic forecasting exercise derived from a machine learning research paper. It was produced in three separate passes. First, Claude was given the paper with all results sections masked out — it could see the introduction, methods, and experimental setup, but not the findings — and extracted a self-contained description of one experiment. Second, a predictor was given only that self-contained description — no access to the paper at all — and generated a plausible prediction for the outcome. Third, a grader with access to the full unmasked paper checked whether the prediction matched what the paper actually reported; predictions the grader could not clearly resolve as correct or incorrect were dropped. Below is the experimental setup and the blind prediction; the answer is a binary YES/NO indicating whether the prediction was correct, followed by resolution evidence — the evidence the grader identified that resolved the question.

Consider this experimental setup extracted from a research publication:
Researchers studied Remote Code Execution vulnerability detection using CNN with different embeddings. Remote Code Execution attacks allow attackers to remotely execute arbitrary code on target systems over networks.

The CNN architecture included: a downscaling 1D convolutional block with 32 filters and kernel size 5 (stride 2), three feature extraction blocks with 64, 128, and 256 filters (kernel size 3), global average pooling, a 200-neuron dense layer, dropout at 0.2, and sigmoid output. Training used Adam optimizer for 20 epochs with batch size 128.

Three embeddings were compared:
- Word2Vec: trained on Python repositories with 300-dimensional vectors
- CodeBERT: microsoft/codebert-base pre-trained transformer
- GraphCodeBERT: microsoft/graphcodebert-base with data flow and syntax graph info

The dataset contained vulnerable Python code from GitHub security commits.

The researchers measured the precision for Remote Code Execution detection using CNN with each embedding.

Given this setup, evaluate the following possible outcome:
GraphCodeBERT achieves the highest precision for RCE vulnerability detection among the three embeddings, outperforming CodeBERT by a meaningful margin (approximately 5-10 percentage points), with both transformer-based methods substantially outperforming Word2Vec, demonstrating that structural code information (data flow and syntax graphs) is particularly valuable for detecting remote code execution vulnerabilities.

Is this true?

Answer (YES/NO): NO